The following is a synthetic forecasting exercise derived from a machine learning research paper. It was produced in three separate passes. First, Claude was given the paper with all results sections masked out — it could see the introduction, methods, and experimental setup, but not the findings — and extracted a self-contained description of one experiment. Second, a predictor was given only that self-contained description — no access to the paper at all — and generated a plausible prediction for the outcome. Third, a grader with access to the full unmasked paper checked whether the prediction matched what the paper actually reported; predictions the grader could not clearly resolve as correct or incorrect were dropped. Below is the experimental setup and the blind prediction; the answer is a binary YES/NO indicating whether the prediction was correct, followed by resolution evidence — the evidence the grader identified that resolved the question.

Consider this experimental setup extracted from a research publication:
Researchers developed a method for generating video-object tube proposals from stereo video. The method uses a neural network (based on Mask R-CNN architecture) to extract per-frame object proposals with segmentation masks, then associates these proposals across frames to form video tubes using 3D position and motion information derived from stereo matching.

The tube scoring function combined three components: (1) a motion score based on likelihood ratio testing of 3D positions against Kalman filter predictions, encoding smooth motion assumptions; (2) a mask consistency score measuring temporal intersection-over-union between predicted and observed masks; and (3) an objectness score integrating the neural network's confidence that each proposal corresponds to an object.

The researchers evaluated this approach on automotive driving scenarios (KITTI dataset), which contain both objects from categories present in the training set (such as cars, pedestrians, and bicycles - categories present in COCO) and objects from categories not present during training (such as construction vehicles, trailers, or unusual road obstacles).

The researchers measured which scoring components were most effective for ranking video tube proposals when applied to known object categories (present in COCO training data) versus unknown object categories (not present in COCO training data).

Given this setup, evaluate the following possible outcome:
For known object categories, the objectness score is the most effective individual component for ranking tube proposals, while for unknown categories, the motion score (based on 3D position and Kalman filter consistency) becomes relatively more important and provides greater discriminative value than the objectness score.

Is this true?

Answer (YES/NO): YES